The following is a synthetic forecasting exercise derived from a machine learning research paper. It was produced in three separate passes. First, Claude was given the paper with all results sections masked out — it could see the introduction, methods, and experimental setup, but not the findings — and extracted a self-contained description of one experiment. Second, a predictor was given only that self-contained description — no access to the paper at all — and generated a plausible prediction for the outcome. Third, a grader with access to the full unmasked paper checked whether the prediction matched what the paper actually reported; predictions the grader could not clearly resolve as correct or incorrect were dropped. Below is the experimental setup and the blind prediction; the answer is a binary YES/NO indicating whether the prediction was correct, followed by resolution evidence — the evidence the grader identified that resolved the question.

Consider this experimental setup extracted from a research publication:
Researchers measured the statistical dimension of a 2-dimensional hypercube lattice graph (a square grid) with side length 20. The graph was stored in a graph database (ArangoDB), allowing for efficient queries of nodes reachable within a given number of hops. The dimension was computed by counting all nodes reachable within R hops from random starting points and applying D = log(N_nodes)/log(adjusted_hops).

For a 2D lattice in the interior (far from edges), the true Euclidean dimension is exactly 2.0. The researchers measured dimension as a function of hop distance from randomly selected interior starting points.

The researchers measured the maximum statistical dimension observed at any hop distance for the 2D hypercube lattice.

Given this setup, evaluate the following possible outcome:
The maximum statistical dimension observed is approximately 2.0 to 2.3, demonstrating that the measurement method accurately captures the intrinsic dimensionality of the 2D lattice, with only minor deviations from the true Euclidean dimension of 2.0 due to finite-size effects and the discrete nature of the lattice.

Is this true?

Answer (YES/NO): YES